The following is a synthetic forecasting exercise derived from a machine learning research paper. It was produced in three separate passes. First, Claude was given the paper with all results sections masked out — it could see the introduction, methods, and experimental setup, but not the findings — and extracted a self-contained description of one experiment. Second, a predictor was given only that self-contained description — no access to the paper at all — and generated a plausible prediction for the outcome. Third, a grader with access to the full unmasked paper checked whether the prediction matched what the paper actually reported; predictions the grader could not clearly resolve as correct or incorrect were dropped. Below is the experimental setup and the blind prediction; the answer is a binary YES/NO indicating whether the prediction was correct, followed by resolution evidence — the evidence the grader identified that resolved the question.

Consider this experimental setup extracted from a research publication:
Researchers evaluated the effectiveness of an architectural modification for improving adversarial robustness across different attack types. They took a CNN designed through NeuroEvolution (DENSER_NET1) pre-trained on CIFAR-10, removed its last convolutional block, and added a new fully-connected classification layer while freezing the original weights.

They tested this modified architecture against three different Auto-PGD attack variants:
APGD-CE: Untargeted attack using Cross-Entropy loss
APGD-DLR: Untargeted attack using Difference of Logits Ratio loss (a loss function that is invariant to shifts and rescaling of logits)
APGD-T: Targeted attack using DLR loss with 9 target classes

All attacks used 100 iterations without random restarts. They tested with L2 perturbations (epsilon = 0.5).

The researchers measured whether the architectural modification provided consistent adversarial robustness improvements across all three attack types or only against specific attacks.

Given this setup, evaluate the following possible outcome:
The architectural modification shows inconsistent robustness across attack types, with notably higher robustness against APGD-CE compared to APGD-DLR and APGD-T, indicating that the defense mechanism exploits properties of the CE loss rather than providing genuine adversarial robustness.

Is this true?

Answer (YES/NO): YES